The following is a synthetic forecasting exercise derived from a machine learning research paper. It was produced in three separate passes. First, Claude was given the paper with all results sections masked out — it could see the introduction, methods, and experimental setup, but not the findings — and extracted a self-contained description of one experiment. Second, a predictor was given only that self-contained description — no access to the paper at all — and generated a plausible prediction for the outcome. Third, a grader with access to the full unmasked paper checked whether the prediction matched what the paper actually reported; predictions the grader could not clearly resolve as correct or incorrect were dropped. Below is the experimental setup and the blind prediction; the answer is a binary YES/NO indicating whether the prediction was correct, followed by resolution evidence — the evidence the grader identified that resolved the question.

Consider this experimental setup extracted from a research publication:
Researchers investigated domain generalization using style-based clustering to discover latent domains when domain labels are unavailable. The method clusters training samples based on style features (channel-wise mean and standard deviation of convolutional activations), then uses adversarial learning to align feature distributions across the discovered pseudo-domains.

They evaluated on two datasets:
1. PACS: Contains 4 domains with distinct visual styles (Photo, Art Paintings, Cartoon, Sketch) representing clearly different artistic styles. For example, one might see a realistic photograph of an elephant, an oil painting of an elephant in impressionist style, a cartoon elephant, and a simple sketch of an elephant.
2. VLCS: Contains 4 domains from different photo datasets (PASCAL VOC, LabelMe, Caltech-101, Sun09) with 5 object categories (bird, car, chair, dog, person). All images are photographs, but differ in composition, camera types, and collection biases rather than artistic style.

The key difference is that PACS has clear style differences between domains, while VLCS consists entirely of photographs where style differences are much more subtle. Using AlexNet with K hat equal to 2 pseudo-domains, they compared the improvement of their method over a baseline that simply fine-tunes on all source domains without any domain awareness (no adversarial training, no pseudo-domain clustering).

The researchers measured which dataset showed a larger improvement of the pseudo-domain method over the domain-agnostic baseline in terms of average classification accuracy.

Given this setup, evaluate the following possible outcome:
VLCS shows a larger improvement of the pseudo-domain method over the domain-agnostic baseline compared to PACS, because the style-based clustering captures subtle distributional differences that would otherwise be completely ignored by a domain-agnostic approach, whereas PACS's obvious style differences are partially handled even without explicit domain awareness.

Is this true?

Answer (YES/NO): NO